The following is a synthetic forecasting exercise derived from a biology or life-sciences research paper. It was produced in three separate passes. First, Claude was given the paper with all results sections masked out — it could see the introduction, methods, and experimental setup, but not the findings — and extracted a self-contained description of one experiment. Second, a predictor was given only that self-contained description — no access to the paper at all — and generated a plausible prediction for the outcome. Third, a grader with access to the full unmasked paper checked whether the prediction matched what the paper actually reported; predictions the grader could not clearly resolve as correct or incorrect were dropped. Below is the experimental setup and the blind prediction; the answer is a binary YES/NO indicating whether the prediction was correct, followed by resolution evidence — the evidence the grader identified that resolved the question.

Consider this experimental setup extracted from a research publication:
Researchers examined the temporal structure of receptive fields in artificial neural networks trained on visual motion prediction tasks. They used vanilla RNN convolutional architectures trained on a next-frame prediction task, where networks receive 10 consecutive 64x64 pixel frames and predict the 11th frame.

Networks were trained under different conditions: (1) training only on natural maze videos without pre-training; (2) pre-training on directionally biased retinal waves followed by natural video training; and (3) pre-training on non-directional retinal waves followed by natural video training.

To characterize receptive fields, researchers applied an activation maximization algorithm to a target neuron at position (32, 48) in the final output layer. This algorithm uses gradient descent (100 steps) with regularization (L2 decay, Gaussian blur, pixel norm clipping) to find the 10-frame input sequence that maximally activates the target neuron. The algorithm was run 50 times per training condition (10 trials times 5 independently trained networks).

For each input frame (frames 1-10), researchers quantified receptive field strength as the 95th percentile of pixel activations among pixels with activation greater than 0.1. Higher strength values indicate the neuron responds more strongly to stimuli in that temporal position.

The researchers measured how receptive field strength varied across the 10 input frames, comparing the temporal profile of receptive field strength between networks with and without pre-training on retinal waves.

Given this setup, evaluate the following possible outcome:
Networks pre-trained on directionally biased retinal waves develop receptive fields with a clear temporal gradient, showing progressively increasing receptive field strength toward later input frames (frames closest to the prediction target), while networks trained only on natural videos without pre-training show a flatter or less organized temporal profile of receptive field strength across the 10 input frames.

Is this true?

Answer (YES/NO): NO